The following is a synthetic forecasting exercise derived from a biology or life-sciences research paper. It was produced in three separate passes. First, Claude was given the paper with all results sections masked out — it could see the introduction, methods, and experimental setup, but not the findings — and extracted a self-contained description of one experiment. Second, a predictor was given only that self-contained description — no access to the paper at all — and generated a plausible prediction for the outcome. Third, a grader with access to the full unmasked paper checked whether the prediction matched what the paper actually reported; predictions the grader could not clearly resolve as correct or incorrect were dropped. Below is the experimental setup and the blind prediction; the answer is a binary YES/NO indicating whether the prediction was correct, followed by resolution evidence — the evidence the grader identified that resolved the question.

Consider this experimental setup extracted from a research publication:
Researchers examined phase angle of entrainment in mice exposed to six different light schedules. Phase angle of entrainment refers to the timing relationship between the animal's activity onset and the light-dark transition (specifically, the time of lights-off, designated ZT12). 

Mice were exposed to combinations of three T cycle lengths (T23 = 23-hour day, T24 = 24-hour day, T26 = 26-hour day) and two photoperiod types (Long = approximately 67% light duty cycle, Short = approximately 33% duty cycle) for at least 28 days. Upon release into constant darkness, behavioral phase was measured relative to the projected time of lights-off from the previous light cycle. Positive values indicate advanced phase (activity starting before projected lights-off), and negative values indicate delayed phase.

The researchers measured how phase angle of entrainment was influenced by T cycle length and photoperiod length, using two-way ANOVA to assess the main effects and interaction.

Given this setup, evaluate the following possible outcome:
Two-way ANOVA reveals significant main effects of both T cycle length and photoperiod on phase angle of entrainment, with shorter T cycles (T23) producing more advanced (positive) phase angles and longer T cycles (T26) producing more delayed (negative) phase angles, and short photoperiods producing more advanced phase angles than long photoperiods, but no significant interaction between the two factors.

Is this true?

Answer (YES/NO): NO